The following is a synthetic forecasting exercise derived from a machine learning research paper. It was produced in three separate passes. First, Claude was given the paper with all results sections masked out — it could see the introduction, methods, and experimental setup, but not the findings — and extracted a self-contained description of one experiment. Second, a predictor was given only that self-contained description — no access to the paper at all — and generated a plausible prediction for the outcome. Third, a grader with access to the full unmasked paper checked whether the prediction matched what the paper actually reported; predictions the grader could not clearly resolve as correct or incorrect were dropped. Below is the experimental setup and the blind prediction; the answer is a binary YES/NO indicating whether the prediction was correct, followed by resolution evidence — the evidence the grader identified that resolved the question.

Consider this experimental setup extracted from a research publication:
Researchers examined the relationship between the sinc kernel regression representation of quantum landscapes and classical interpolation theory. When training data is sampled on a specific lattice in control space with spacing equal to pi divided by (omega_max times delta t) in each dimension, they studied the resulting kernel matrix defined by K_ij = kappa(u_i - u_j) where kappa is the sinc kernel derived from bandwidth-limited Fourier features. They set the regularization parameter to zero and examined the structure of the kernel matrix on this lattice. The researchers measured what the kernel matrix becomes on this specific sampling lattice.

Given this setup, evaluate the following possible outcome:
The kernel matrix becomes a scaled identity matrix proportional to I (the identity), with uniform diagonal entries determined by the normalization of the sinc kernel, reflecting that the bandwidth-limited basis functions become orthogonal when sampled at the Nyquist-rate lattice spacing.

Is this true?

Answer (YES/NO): NO